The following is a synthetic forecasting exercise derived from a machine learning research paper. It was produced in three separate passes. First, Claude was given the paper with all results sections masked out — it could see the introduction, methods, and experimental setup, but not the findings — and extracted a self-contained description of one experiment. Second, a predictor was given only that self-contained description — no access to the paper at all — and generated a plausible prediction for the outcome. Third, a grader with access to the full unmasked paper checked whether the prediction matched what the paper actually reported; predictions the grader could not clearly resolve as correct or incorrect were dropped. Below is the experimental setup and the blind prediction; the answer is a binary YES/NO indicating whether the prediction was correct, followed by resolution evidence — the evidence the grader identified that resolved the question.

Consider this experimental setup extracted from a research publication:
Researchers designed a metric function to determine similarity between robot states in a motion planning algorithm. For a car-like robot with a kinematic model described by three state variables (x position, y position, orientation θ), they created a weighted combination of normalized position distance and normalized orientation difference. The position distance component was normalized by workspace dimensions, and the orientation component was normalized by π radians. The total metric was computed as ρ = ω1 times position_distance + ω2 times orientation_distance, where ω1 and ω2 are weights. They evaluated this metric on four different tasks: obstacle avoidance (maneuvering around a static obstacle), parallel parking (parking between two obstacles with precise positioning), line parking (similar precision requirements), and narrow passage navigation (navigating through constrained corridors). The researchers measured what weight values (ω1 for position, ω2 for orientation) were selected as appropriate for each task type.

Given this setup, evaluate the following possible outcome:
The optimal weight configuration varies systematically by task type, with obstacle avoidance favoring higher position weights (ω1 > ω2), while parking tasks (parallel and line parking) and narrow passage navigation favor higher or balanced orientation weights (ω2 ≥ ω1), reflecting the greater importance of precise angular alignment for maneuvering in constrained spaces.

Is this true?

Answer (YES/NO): NO